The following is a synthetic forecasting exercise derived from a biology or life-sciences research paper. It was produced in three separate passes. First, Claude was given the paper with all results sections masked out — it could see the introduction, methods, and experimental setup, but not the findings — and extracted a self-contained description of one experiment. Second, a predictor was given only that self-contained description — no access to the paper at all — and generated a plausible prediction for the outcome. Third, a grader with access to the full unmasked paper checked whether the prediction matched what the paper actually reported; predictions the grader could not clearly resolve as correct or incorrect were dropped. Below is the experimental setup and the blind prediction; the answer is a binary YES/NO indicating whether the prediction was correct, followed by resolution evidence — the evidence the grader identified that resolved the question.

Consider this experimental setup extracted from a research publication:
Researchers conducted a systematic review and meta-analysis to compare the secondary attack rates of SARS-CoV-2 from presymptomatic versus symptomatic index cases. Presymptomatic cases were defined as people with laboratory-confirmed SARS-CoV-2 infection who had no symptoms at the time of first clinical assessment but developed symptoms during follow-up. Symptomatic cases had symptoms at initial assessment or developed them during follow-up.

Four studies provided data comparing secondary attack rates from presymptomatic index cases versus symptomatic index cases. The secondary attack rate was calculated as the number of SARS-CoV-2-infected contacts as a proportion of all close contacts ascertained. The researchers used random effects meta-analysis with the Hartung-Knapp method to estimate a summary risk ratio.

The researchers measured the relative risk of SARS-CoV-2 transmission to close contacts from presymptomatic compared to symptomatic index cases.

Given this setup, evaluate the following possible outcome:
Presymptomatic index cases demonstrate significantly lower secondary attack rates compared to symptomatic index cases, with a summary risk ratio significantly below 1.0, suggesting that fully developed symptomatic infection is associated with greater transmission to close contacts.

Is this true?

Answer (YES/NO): NO